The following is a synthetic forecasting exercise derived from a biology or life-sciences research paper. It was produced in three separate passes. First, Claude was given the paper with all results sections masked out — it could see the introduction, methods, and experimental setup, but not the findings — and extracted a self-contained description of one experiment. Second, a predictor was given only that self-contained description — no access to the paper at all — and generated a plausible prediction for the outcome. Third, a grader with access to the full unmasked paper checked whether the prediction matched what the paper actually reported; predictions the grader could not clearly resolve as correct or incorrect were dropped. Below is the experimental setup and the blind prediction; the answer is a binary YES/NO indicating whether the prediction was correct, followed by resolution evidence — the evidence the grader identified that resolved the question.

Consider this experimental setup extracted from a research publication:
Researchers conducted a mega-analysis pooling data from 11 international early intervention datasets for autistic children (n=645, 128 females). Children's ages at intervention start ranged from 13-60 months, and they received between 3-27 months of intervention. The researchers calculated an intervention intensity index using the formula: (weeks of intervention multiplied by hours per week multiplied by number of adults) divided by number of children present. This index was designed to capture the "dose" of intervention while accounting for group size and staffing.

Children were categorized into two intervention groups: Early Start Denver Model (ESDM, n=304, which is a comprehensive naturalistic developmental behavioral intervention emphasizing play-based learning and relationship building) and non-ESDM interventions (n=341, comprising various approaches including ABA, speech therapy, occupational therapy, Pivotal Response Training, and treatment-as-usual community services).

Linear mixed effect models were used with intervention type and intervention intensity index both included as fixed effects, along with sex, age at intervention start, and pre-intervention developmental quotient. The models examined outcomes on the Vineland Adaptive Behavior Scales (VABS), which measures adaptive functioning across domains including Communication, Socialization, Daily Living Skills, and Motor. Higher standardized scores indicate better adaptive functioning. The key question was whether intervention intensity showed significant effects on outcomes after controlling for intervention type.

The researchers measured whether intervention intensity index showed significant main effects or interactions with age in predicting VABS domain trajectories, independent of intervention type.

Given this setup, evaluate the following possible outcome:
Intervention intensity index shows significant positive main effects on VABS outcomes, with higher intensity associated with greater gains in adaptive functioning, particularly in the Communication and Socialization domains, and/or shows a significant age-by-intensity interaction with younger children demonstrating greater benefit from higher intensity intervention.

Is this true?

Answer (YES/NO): NO